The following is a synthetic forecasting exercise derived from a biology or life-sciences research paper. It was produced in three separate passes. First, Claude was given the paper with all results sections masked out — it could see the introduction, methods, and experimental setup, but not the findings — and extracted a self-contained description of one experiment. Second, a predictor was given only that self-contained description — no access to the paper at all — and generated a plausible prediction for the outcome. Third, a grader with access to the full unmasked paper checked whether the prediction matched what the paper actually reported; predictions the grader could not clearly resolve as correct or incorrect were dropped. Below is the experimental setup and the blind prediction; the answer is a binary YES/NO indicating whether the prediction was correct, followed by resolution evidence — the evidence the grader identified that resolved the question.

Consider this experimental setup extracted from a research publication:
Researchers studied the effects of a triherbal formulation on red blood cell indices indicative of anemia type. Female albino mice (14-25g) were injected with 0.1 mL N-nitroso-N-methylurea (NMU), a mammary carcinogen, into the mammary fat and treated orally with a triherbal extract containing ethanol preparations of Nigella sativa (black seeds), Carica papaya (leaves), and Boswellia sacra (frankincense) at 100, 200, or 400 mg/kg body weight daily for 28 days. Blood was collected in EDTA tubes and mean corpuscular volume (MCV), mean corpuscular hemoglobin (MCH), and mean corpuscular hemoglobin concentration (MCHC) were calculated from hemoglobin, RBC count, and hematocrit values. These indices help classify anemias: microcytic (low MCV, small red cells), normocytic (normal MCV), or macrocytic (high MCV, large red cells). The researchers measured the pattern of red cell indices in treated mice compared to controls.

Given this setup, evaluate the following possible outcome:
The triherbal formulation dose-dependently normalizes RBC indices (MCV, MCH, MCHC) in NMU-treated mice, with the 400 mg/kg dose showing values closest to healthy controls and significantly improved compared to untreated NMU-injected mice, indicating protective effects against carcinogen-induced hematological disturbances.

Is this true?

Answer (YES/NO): NO